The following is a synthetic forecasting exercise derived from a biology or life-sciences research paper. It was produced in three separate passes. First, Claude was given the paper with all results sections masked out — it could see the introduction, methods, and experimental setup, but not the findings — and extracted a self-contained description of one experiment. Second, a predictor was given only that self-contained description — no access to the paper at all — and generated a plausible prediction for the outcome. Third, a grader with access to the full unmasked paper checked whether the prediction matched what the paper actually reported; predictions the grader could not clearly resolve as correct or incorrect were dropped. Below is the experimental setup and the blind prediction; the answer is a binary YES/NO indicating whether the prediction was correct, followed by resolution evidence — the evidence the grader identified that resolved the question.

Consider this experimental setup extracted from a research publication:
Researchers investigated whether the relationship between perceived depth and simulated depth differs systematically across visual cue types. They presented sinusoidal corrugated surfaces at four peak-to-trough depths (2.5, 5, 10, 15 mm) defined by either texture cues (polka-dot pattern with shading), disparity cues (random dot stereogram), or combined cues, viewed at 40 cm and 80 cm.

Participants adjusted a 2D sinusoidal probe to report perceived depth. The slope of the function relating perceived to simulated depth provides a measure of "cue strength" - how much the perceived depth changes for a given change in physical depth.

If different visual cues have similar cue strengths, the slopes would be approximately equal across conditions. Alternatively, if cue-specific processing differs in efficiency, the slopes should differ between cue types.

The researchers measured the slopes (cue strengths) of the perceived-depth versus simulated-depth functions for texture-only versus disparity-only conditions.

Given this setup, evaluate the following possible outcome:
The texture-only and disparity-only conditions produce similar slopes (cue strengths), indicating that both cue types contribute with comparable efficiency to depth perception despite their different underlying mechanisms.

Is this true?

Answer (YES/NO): NO